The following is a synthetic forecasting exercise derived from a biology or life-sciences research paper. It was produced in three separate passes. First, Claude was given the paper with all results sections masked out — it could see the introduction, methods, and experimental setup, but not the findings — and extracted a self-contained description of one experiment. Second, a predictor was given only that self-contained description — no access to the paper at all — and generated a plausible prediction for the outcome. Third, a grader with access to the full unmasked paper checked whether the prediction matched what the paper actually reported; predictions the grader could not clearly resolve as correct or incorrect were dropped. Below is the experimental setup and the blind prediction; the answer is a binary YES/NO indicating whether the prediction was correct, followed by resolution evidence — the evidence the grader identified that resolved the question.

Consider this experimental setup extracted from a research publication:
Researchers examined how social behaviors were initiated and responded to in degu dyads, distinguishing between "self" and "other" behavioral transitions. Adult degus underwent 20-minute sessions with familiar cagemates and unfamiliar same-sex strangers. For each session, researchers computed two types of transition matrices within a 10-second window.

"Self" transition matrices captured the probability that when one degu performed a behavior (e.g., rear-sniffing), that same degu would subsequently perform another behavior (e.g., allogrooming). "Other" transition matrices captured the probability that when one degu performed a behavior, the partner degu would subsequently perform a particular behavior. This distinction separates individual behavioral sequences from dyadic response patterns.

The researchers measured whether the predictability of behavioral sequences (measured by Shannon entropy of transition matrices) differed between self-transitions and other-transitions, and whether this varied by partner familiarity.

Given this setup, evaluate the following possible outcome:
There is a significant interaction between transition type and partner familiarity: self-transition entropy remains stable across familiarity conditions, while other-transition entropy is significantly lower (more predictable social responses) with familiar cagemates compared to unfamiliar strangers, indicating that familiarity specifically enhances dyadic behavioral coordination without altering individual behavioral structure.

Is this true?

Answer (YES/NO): NO